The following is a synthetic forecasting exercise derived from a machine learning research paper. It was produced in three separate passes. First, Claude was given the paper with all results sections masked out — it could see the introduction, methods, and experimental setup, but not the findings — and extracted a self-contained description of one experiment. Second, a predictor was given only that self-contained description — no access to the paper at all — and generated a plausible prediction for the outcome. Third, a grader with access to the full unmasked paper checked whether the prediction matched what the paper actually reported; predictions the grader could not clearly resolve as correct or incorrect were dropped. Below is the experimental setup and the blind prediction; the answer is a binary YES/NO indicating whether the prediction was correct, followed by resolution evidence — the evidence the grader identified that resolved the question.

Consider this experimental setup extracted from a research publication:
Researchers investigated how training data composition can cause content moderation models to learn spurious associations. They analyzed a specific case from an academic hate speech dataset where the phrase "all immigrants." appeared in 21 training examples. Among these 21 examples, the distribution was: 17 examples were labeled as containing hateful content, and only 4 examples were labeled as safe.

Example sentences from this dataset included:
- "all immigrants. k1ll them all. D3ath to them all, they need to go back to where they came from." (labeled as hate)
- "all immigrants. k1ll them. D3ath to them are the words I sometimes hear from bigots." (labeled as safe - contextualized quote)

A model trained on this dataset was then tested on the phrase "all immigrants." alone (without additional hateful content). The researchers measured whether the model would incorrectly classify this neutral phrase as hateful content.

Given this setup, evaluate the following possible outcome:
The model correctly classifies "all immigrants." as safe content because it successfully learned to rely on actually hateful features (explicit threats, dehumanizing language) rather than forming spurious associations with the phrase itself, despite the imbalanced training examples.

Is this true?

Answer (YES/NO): NO